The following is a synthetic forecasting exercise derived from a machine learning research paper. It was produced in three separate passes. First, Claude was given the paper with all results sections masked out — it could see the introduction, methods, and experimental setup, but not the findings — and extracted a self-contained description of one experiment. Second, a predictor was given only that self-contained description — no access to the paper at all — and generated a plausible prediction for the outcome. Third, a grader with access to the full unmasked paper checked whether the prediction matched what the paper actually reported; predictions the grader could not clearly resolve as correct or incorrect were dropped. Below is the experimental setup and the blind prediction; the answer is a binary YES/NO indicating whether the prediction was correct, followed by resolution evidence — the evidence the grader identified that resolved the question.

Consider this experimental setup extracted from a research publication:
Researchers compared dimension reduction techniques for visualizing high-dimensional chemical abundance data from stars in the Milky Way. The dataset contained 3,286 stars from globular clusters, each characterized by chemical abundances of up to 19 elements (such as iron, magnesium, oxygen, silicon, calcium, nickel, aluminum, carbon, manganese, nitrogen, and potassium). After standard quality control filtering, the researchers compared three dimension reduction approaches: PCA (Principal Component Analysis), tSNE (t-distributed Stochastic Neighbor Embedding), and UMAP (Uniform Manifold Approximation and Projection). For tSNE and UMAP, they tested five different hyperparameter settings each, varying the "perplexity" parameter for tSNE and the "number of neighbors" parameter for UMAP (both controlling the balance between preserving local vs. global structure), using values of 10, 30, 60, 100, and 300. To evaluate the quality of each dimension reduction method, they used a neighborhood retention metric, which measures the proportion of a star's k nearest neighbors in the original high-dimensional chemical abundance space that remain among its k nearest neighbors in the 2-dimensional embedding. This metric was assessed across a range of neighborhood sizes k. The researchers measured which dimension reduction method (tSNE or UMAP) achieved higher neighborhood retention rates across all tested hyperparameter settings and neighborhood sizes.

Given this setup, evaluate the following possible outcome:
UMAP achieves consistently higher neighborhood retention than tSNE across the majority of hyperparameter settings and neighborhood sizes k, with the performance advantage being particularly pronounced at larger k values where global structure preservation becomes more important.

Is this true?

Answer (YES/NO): NO